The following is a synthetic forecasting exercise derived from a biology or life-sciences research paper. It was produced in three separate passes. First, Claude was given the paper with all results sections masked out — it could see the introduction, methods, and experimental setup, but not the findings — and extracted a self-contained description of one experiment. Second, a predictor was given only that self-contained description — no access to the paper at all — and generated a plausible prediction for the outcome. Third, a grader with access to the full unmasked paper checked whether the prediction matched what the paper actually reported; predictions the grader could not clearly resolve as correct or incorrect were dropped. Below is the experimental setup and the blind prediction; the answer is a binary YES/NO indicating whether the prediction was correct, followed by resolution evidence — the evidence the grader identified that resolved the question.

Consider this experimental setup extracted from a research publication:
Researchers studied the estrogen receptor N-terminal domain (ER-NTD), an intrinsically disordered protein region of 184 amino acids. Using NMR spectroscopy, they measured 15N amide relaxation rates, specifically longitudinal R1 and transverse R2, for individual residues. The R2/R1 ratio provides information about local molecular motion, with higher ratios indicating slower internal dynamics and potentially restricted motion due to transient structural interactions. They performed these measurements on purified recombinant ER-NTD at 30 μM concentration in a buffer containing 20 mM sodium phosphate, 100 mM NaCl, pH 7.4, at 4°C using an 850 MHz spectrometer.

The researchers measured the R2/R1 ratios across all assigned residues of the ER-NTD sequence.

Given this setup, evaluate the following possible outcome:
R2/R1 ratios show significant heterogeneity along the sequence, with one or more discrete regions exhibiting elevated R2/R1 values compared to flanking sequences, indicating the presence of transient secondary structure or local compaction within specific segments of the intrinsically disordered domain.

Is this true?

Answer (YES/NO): YES